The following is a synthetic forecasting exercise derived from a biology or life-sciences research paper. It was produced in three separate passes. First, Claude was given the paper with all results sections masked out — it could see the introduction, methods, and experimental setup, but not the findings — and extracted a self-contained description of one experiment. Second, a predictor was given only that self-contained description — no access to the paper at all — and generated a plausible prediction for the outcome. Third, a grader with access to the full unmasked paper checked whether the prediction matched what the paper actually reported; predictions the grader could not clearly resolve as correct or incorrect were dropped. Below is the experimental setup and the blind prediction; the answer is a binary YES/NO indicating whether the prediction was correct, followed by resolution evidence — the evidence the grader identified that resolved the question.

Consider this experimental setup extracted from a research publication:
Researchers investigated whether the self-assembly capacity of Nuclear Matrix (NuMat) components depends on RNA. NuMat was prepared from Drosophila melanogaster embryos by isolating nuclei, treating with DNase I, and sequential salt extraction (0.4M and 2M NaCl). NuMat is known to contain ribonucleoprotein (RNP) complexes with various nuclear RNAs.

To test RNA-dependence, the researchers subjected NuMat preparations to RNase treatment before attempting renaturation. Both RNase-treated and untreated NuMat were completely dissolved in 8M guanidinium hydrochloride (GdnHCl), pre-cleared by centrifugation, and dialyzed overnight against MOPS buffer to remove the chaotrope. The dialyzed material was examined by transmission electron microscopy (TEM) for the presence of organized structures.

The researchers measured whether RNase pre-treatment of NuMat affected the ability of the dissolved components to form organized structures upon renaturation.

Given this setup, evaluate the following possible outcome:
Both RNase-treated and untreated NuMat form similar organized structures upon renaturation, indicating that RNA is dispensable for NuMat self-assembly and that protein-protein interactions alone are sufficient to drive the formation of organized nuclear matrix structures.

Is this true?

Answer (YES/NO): NO